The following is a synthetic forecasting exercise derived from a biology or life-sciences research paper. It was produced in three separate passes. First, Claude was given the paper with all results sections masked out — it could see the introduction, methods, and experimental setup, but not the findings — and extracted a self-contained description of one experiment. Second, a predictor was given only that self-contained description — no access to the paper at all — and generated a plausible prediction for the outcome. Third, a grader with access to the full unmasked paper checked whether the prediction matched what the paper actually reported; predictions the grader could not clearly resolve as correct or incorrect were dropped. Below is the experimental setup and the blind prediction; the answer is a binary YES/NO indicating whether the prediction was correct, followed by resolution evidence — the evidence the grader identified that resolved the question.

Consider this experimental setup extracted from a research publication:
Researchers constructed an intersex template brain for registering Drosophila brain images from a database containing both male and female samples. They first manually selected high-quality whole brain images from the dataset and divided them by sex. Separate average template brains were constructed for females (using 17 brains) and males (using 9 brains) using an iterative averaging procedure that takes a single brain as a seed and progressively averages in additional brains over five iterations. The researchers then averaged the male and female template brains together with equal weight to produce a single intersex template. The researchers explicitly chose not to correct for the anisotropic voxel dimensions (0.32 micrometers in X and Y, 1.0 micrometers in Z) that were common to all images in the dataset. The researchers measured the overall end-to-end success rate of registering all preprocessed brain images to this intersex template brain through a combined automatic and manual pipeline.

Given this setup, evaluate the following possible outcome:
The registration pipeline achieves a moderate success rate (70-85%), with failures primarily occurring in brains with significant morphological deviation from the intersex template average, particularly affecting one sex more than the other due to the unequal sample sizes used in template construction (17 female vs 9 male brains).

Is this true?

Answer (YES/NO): NO